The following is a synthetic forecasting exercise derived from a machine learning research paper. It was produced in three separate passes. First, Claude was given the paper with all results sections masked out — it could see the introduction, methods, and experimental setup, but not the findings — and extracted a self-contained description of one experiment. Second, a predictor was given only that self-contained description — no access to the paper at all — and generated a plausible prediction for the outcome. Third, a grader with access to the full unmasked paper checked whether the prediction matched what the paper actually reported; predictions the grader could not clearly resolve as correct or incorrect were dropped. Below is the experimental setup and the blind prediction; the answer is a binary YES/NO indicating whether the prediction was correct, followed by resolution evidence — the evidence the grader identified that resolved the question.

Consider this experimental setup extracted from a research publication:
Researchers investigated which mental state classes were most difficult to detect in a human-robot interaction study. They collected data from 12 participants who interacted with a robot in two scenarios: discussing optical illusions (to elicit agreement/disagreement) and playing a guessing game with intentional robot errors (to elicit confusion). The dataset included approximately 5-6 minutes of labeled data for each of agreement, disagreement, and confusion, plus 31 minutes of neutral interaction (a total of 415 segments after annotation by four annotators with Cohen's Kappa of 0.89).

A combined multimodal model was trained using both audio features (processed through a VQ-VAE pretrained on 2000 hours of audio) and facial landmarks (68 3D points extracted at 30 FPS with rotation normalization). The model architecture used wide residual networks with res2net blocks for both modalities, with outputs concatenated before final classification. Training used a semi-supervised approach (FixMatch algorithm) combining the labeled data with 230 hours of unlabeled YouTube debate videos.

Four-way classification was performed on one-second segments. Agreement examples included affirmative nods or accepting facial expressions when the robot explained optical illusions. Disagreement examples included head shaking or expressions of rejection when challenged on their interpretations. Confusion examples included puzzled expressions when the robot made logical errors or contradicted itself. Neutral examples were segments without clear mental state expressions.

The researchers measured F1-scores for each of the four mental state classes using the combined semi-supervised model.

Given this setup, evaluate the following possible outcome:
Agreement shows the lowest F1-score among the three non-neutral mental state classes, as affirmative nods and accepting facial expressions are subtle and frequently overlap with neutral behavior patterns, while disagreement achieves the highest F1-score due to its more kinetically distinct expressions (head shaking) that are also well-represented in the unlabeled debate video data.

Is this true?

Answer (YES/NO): NO